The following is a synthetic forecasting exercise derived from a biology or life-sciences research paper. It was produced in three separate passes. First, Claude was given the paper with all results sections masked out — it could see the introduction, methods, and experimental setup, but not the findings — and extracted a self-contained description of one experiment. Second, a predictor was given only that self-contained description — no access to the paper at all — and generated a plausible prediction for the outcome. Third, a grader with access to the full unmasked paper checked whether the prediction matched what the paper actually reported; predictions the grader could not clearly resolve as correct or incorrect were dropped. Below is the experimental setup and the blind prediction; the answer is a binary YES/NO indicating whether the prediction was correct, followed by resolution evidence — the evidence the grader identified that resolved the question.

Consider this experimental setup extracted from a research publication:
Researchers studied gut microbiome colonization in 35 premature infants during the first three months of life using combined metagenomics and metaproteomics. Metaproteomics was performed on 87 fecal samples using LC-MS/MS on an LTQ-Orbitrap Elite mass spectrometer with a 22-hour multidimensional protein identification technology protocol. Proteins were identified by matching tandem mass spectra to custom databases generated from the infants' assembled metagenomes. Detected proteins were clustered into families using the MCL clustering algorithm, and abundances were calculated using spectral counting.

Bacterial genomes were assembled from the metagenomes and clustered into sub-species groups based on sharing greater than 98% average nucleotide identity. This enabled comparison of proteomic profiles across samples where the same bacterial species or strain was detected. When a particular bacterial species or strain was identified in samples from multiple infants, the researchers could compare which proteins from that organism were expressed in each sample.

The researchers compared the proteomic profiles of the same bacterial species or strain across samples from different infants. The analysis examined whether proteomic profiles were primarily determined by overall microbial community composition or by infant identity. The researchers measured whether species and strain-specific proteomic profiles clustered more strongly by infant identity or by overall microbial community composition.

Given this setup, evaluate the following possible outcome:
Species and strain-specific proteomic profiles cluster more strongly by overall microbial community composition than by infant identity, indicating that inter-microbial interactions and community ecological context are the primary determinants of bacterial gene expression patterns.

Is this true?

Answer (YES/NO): NO